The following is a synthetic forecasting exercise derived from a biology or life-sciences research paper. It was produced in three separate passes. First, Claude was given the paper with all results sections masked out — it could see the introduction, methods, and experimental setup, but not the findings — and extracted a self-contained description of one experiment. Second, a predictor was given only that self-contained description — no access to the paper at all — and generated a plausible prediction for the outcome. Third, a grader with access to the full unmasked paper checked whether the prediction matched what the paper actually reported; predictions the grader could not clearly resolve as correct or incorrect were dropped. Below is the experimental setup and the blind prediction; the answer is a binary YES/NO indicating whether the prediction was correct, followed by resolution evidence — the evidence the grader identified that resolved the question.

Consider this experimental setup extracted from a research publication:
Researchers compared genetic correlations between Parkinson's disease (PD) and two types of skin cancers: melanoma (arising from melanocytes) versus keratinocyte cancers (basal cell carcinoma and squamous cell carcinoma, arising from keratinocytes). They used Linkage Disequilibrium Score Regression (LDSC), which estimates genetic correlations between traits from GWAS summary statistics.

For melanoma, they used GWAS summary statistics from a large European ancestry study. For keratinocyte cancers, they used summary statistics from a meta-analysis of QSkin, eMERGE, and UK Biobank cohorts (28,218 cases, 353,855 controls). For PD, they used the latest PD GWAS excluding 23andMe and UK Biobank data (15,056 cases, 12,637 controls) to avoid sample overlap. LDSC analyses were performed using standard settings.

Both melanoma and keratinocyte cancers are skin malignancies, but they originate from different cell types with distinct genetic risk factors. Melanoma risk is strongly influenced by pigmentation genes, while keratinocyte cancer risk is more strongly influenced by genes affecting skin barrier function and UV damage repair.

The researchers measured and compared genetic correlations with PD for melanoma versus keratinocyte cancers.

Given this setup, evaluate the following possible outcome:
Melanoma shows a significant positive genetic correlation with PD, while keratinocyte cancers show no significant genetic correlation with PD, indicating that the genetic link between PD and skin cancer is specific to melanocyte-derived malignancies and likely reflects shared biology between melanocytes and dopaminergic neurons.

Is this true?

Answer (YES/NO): YES